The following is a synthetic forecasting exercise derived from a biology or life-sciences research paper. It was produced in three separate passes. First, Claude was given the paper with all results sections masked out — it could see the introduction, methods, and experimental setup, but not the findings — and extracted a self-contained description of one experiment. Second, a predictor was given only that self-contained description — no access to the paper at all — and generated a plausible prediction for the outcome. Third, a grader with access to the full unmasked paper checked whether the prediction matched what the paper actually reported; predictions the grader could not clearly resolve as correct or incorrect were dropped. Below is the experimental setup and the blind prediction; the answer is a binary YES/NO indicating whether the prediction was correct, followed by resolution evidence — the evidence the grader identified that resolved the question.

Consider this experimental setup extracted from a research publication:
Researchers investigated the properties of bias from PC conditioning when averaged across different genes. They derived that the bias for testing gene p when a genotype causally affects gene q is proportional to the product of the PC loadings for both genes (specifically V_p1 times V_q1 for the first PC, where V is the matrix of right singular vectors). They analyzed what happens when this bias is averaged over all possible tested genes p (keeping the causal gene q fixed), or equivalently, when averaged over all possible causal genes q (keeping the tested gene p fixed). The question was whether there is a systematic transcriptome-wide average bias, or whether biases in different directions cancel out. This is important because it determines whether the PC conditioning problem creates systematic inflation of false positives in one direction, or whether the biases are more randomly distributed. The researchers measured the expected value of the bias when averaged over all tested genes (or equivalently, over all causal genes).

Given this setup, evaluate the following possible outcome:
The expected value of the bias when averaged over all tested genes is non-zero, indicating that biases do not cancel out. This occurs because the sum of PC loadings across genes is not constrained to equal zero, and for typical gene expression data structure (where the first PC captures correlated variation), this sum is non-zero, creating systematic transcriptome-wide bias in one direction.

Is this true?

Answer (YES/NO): NO